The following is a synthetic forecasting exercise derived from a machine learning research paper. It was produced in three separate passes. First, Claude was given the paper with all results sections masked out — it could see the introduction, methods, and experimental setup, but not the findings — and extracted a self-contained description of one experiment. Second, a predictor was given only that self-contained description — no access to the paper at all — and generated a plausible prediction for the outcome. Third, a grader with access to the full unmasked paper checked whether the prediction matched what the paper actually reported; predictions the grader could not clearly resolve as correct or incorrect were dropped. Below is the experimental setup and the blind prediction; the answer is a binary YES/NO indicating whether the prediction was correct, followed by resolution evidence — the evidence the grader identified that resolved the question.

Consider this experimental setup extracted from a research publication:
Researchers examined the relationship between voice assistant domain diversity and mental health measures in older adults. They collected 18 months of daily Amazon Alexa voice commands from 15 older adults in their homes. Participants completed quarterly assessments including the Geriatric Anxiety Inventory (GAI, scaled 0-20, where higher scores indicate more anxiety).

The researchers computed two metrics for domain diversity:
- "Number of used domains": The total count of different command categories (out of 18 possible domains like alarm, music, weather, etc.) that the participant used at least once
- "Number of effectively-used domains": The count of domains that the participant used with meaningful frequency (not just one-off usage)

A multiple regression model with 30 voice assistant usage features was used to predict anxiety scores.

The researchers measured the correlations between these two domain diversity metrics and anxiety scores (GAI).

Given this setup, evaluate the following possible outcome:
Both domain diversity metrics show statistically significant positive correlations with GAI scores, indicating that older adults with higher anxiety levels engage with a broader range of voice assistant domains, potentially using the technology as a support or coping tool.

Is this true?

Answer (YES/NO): NO